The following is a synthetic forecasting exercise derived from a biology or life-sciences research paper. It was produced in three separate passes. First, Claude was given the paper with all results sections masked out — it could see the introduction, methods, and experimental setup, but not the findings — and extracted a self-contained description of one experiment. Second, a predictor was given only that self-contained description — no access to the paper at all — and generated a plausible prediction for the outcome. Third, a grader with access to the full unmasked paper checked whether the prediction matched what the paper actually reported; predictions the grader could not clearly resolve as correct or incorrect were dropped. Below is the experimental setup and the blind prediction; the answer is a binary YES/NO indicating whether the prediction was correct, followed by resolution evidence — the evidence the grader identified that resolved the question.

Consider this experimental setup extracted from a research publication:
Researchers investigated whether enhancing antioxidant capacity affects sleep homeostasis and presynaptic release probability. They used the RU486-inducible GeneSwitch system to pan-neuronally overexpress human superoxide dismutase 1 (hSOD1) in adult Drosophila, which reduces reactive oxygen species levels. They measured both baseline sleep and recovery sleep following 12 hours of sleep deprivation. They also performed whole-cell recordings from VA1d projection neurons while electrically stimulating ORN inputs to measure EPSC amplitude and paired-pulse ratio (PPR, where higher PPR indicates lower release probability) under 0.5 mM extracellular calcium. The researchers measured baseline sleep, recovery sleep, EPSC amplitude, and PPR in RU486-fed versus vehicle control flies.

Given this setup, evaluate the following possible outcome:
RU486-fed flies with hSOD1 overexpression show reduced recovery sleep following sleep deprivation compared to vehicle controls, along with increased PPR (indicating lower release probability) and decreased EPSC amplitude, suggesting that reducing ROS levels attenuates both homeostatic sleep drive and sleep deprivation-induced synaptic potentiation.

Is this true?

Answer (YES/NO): NO